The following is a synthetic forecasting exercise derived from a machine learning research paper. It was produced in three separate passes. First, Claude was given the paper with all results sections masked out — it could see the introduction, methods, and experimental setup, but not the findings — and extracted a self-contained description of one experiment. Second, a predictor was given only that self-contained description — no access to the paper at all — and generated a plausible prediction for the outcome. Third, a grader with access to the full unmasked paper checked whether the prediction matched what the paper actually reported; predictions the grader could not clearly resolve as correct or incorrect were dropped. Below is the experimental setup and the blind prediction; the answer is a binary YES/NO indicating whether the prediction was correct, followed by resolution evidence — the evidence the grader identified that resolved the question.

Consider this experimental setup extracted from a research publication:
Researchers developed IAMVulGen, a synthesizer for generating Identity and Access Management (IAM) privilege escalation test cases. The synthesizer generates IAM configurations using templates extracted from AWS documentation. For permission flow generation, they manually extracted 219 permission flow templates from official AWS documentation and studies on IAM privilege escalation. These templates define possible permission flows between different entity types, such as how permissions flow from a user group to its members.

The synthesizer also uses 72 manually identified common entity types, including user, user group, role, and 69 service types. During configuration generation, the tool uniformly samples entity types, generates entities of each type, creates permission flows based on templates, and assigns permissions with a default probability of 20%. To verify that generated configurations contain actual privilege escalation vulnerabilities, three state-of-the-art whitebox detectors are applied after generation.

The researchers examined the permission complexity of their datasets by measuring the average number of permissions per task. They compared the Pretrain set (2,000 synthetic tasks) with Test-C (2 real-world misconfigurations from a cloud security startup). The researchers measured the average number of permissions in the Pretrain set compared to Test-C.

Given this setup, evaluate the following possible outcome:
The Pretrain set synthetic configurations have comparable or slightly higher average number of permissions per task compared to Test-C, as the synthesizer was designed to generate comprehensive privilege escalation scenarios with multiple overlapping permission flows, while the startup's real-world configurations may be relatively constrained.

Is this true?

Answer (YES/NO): NO